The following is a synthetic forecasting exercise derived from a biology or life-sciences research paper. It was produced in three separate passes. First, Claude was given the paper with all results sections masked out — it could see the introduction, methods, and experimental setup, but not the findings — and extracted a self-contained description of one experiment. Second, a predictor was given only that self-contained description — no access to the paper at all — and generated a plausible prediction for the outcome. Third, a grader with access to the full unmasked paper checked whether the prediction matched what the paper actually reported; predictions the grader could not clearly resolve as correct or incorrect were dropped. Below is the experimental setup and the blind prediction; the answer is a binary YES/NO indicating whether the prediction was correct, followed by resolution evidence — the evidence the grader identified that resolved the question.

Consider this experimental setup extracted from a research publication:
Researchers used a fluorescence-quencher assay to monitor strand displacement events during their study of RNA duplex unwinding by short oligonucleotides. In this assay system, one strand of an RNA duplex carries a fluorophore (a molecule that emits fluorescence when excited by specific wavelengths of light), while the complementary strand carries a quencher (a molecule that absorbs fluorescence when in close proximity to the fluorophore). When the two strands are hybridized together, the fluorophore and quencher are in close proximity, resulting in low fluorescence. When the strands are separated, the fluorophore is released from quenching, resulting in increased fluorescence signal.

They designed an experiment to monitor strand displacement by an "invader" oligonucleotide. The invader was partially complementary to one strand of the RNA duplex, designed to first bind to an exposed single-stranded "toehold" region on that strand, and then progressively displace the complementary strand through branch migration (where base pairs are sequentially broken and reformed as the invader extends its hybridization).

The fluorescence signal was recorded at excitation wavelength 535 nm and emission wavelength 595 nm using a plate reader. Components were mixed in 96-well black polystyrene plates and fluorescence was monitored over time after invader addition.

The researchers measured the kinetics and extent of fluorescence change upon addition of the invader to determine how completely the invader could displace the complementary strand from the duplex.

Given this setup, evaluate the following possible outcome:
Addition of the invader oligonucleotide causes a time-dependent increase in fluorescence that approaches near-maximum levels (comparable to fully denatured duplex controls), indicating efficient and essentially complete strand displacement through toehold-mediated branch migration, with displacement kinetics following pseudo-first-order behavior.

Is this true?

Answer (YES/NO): NO